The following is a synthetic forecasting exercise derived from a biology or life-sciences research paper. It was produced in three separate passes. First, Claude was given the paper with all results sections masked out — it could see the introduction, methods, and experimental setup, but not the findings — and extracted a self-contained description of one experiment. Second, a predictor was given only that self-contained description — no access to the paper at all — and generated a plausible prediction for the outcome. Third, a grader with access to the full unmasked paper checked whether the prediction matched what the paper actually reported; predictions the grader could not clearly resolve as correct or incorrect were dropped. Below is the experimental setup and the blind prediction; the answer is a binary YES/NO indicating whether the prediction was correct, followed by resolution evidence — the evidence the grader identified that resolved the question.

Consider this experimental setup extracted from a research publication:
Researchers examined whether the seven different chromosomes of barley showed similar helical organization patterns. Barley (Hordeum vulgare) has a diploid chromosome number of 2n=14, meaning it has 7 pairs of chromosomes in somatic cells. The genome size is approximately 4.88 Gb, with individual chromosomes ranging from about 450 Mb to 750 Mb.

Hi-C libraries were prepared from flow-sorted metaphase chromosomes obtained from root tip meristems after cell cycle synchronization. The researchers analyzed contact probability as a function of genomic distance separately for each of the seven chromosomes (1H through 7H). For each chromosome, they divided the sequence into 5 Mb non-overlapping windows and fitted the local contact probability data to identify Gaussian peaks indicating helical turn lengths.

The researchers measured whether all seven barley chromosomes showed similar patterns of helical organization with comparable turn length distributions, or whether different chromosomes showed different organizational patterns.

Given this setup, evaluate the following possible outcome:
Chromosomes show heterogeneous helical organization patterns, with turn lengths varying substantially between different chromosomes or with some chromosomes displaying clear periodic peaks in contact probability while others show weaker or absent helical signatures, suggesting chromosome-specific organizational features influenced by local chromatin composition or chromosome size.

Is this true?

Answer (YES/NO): NO